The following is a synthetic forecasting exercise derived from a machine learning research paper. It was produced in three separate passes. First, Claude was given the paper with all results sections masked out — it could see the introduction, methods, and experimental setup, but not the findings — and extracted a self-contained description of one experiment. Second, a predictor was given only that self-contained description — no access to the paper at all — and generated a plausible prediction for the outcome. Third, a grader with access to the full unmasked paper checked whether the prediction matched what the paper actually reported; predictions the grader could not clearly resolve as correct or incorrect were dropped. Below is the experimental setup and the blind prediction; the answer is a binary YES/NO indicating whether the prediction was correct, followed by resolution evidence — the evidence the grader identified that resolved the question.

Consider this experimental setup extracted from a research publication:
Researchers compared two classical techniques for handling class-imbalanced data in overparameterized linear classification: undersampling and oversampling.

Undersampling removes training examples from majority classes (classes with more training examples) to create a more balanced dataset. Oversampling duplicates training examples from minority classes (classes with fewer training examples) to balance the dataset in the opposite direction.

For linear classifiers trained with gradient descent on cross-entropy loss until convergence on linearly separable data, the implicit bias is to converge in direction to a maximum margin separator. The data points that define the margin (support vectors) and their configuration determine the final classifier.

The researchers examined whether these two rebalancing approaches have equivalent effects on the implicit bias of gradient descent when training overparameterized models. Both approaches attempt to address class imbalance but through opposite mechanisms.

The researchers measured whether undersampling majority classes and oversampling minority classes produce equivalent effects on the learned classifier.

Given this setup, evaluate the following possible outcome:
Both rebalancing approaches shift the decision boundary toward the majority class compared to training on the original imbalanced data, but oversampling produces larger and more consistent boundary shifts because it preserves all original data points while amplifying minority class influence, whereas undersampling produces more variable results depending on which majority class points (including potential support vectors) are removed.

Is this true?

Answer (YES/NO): NO